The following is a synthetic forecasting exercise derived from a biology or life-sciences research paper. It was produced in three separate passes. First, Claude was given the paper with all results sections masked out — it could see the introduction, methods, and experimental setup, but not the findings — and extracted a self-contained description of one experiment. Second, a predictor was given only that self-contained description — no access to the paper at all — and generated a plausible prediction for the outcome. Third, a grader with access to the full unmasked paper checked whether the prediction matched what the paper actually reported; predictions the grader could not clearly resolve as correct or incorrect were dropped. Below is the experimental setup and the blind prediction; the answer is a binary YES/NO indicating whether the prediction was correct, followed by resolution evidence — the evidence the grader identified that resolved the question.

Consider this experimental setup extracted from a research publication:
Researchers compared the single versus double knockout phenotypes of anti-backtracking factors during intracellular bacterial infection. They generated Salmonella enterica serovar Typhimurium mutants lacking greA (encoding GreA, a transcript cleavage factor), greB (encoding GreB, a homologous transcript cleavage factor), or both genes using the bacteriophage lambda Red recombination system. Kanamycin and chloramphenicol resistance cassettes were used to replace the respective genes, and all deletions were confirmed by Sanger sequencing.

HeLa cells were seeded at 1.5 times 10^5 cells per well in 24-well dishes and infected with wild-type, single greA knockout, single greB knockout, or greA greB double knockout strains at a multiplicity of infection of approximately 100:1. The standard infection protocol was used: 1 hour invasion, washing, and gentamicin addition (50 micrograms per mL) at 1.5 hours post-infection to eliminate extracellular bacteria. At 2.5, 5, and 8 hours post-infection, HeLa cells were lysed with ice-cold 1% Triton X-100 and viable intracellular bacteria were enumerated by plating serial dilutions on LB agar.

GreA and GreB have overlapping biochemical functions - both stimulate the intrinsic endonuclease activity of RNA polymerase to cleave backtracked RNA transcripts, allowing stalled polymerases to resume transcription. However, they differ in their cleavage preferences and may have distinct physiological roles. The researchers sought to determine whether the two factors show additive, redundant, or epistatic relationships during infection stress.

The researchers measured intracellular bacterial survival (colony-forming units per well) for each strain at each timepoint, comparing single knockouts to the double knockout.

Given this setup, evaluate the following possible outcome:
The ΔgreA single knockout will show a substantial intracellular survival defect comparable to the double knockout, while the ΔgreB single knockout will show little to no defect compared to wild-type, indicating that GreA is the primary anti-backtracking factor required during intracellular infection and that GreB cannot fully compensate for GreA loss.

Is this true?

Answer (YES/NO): NO